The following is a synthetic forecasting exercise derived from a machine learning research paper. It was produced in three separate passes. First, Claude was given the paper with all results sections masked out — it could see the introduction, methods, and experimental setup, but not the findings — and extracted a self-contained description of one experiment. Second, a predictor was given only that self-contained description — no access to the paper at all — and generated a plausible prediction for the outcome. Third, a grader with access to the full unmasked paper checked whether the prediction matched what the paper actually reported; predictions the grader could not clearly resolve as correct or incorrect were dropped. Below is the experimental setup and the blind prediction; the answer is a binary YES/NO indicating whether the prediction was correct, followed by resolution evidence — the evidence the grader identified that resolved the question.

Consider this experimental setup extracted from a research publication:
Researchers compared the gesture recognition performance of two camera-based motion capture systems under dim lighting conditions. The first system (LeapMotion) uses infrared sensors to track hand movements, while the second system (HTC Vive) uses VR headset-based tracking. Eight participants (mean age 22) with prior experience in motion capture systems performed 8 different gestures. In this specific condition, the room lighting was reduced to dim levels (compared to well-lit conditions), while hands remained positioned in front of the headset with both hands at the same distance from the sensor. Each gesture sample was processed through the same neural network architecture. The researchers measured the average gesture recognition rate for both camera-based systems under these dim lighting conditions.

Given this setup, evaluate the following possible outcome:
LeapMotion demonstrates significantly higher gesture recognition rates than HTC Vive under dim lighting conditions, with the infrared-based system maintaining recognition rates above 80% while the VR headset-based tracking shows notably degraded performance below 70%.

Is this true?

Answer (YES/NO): NO